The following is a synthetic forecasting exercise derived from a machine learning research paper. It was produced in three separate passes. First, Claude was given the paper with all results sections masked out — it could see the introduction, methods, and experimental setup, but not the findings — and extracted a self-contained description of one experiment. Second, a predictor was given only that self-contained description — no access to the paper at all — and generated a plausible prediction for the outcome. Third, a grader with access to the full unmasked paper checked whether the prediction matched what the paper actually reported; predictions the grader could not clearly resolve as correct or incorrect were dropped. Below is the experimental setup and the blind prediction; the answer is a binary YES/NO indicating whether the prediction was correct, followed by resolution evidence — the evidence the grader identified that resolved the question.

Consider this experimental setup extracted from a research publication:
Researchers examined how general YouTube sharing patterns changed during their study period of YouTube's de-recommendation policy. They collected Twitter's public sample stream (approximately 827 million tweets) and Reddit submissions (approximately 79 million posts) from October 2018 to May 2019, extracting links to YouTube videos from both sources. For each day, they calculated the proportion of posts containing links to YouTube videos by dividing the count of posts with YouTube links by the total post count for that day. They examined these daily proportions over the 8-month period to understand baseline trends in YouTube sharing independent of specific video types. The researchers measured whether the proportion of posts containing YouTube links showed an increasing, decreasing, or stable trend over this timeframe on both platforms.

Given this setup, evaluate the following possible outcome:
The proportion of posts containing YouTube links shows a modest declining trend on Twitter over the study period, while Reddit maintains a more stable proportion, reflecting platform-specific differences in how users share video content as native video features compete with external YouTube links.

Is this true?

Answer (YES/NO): NO